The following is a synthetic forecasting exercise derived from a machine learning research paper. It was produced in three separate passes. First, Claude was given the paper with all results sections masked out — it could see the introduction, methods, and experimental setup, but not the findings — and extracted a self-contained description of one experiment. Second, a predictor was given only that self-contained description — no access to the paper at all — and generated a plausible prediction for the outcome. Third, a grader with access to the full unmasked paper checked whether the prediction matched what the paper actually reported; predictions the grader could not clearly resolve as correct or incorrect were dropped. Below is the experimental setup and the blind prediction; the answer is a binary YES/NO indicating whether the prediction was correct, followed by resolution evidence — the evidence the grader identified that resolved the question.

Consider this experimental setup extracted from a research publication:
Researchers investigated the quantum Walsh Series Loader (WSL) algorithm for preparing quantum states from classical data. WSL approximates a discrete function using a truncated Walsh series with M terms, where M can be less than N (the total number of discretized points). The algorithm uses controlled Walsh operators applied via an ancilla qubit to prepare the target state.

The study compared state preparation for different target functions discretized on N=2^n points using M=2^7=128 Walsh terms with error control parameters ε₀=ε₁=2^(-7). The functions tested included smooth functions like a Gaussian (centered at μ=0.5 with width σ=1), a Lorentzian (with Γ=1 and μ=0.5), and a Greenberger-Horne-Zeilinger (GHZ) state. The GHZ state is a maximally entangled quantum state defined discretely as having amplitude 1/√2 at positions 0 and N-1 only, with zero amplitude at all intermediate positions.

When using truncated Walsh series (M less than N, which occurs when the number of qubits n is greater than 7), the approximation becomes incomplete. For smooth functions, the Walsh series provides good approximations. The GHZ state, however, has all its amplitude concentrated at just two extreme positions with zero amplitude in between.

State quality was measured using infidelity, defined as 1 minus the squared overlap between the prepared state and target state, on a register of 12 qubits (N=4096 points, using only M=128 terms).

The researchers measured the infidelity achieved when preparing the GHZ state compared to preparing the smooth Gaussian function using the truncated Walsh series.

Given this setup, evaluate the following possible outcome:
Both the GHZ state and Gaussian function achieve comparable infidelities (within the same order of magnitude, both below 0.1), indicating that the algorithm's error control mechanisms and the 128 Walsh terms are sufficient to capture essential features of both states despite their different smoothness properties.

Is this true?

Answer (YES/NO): NO